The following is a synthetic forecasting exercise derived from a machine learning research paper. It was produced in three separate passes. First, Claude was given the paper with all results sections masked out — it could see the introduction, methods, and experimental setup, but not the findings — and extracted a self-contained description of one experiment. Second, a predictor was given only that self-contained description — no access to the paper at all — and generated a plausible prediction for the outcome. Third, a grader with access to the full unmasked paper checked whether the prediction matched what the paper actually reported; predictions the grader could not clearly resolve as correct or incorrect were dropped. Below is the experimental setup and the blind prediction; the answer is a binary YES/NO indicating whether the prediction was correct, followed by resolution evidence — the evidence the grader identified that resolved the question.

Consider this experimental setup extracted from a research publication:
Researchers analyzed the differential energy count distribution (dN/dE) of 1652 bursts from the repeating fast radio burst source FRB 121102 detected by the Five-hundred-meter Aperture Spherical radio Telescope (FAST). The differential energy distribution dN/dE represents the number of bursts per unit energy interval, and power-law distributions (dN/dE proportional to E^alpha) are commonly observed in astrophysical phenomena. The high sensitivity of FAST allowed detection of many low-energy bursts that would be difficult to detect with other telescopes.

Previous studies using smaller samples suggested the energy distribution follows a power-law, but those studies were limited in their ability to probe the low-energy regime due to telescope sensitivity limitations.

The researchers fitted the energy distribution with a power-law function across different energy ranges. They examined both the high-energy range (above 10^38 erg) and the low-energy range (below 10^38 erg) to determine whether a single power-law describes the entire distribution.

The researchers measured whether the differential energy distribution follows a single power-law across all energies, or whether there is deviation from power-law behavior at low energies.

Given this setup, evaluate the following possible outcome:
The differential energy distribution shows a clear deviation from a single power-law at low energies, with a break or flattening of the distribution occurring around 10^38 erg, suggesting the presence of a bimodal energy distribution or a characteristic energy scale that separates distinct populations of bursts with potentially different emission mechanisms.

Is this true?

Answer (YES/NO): YES